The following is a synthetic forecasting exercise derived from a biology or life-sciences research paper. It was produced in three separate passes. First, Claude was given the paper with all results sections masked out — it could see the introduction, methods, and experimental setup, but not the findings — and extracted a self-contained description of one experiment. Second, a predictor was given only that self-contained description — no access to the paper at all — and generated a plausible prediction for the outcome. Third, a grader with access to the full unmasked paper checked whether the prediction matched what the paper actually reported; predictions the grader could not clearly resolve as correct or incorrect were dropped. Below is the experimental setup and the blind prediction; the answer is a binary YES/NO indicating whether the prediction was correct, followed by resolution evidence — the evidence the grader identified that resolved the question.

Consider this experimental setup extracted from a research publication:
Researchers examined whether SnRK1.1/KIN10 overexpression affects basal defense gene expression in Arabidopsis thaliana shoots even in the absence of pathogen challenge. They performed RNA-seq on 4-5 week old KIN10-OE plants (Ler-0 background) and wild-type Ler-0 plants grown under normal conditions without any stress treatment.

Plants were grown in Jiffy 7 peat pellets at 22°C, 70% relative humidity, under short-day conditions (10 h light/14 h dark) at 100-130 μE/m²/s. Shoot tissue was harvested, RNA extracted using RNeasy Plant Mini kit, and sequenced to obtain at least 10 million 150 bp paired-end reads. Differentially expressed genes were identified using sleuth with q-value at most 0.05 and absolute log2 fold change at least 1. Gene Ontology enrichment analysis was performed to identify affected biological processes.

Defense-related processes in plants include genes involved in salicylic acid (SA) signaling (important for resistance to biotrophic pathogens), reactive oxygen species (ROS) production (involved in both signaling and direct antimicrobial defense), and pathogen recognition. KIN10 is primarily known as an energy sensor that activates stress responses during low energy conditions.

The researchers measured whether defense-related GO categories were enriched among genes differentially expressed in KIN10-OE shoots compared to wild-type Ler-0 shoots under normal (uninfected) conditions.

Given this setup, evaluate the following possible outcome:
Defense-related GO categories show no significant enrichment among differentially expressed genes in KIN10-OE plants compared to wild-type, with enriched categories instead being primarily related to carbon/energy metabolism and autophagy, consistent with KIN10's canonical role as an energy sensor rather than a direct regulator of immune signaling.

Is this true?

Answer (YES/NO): NO